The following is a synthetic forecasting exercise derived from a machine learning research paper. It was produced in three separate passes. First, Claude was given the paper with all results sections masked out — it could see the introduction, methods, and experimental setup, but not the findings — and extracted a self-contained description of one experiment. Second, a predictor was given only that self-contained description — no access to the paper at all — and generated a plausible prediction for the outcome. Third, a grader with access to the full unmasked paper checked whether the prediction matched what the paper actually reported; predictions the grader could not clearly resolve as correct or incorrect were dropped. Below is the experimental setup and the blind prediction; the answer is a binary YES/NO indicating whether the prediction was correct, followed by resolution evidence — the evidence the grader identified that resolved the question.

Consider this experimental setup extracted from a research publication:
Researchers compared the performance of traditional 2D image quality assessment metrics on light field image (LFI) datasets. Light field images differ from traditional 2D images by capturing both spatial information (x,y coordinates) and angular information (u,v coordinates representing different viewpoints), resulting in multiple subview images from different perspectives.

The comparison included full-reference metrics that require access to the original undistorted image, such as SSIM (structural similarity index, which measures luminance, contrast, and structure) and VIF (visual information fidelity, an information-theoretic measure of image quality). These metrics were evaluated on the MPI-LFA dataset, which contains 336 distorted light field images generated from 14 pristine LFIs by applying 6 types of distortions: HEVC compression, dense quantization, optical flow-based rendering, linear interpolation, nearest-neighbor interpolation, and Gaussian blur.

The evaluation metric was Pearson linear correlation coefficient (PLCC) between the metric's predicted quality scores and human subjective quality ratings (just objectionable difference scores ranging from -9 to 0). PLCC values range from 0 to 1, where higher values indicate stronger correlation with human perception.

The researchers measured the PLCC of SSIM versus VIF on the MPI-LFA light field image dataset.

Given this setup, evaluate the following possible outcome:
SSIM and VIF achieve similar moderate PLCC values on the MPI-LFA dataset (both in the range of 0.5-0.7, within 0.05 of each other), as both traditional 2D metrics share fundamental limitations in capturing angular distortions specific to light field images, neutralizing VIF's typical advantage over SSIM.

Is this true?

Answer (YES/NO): NO